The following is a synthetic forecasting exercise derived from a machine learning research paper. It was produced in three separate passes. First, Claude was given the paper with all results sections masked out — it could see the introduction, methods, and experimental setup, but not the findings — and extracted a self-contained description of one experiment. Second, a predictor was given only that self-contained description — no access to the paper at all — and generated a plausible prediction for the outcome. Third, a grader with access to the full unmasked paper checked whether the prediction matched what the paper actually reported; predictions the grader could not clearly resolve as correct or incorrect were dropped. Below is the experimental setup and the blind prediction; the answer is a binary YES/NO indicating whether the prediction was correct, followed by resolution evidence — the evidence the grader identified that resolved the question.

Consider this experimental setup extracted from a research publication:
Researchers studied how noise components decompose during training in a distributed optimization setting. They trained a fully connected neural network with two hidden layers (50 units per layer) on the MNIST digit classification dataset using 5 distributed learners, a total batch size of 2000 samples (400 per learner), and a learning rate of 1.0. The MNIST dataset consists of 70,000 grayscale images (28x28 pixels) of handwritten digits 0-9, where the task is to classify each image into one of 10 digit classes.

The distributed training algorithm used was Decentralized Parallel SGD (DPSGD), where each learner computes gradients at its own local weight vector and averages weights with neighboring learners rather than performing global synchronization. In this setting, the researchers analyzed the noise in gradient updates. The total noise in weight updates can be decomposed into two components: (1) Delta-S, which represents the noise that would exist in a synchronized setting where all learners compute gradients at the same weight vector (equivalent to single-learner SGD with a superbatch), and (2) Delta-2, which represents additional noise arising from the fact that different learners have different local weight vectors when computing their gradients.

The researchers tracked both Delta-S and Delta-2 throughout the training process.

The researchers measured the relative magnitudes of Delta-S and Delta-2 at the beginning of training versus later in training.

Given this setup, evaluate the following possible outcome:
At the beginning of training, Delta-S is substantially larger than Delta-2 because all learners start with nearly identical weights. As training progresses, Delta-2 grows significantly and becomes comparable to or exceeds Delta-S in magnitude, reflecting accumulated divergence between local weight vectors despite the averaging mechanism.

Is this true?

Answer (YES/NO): NO